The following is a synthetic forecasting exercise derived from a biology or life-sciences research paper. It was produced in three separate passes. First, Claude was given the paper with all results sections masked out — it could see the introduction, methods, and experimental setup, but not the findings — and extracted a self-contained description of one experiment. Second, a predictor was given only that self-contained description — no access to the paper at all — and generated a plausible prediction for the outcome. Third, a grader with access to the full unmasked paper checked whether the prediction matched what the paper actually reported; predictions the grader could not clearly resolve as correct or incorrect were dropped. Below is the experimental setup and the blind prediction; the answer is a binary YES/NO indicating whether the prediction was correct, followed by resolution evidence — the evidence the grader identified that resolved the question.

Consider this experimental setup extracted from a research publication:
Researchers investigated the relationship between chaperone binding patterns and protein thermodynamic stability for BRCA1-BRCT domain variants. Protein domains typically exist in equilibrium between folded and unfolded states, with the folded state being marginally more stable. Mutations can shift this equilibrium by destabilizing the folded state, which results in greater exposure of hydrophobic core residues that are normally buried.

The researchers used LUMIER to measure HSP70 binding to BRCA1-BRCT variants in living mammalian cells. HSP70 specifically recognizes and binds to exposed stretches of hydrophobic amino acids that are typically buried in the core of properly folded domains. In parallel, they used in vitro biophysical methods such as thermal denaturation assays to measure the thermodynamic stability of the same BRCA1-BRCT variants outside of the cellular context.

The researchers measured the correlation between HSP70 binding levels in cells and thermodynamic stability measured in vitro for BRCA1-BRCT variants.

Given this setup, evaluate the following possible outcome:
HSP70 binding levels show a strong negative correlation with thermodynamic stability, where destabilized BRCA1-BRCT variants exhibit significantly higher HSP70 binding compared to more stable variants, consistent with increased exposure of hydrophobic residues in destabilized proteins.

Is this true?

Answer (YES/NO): YES